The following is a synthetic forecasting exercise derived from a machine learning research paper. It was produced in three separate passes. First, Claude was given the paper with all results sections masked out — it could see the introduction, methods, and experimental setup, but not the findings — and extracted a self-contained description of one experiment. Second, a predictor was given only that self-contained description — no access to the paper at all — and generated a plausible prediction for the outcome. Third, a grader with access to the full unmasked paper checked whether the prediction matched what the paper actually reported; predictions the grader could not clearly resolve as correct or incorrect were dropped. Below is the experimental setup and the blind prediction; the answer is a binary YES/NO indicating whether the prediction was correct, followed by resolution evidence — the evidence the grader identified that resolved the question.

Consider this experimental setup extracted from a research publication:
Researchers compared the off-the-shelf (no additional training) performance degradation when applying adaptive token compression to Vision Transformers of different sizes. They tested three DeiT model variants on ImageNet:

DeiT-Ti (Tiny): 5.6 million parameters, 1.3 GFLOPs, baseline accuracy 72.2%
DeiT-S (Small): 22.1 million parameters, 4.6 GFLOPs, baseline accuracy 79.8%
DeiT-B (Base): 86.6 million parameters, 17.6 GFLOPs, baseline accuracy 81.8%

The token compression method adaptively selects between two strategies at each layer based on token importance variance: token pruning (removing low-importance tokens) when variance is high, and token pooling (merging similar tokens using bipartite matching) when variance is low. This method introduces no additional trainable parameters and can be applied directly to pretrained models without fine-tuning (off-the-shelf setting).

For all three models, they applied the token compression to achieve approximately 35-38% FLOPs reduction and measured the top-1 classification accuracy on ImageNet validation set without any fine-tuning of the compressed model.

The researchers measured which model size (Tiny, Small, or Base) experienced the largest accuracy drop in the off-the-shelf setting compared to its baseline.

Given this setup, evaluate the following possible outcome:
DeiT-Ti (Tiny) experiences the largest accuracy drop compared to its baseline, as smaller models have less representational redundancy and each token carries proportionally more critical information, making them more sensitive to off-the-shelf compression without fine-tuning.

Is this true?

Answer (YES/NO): NO